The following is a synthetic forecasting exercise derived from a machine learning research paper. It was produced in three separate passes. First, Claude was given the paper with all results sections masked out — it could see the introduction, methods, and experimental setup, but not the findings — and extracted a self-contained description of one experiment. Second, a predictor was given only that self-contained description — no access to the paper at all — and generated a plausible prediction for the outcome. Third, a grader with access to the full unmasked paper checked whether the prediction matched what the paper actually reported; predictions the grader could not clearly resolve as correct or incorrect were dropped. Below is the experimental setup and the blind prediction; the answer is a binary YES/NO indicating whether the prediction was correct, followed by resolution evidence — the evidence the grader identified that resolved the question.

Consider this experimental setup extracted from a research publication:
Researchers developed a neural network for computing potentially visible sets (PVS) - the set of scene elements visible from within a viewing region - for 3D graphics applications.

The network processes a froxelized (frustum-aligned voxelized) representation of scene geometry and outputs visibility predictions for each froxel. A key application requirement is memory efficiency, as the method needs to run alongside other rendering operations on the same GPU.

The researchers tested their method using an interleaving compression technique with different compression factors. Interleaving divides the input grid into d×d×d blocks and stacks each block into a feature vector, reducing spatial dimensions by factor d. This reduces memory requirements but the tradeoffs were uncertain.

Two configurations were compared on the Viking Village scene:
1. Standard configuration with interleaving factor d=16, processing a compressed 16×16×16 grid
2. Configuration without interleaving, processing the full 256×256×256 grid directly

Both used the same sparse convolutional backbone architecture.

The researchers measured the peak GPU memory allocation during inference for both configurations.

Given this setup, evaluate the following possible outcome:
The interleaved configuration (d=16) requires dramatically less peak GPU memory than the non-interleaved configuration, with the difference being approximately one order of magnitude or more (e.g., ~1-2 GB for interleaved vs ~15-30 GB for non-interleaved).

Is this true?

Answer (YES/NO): NO